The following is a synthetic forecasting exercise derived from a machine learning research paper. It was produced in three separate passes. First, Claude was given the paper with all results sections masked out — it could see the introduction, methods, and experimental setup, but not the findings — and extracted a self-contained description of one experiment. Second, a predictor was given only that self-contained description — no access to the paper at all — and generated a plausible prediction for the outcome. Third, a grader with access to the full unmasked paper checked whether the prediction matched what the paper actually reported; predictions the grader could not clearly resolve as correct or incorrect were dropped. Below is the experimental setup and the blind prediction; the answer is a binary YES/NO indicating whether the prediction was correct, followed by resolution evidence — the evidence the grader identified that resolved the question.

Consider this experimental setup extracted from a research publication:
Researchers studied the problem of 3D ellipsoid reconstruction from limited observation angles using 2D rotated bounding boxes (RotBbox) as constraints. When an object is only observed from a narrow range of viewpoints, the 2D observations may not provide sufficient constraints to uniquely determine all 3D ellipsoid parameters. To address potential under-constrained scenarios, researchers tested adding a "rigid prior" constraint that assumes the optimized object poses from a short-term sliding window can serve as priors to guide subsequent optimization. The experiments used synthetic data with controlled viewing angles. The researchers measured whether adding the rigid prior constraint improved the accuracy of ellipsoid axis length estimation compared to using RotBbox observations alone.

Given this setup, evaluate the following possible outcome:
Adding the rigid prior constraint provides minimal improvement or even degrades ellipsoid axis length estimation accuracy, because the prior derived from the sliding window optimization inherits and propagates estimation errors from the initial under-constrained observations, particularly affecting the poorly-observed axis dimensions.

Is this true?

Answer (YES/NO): NO